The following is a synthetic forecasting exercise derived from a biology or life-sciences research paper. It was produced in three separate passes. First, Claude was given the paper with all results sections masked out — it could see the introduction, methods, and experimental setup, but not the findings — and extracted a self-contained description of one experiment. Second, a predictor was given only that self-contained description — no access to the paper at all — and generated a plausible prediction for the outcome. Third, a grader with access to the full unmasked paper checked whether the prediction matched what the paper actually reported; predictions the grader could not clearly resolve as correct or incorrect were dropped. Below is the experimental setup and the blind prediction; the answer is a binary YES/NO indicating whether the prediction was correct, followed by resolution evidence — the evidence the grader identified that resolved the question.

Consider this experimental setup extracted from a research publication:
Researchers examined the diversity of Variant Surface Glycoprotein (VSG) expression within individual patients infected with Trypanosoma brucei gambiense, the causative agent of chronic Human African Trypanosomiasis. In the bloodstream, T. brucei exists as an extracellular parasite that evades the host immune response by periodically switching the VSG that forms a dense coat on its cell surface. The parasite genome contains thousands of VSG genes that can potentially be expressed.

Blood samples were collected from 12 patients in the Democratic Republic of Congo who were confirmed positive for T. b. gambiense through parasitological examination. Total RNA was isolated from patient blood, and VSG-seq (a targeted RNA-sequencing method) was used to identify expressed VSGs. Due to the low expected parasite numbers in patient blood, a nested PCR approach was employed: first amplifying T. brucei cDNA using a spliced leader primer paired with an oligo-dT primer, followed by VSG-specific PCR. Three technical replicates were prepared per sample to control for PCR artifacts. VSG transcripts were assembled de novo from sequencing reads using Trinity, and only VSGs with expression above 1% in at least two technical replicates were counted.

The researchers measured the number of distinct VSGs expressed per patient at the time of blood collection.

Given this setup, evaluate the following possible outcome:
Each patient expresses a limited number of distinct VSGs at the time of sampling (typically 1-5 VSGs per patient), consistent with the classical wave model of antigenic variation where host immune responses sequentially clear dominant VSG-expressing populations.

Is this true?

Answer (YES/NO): NO